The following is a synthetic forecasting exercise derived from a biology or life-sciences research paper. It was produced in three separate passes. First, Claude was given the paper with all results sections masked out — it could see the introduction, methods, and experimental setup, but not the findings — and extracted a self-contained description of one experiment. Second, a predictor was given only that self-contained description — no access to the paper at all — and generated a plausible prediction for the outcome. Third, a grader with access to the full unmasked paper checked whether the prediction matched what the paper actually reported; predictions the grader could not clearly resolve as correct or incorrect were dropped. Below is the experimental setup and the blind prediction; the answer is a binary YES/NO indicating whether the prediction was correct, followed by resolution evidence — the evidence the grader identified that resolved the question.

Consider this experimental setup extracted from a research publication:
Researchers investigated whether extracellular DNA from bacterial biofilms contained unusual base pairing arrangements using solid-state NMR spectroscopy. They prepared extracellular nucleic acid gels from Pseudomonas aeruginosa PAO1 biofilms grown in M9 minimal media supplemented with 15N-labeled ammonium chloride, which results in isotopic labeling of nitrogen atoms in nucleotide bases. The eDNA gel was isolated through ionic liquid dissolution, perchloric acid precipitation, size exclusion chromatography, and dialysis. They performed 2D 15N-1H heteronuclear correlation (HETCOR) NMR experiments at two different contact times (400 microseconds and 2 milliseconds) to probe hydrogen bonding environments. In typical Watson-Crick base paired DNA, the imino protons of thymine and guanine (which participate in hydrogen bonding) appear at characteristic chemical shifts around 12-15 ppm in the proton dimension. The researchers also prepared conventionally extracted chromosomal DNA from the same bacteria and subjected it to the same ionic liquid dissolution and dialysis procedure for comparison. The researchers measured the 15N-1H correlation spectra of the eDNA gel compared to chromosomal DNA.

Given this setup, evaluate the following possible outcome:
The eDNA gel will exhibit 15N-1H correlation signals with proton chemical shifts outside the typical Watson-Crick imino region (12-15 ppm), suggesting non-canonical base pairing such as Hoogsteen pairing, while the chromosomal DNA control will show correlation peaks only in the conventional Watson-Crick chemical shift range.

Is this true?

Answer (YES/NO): YES